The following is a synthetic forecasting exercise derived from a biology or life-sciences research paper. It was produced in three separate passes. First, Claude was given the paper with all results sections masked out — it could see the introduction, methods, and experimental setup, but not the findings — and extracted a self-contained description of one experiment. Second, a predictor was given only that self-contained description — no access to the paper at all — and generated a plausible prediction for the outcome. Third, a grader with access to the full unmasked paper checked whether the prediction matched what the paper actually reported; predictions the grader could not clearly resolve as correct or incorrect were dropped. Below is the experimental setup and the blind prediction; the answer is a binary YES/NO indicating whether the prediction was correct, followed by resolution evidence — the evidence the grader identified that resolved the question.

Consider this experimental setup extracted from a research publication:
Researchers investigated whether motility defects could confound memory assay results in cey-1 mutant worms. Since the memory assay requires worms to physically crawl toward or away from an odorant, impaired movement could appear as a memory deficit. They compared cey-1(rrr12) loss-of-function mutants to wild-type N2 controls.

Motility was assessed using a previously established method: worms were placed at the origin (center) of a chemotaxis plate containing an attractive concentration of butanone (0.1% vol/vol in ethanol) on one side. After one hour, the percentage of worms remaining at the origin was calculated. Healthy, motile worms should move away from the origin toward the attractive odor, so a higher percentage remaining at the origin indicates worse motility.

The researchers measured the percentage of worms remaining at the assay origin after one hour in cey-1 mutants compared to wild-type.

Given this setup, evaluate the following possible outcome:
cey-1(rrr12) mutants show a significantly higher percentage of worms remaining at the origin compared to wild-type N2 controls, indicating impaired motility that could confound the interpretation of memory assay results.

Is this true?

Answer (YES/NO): NO